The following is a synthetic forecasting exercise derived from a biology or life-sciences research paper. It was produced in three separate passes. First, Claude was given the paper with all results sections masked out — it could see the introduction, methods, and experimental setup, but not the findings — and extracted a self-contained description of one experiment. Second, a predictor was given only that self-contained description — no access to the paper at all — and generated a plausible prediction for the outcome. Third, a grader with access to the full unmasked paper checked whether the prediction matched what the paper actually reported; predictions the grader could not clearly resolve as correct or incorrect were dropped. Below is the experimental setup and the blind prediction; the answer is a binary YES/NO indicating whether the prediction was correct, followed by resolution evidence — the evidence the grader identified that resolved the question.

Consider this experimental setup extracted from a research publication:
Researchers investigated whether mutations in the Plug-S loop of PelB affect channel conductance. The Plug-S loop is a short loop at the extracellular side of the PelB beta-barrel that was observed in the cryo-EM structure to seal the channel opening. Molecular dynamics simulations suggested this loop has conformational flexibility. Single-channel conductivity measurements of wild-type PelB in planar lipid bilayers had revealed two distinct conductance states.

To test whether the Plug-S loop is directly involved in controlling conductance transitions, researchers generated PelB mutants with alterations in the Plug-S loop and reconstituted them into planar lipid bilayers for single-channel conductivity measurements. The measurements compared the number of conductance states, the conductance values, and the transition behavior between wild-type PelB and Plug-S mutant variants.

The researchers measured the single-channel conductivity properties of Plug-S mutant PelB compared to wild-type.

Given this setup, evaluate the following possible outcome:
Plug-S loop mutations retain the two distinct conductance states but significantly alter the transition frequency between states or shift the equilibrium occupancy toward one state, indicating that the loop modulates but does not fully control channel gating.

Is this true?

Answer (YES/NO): NO